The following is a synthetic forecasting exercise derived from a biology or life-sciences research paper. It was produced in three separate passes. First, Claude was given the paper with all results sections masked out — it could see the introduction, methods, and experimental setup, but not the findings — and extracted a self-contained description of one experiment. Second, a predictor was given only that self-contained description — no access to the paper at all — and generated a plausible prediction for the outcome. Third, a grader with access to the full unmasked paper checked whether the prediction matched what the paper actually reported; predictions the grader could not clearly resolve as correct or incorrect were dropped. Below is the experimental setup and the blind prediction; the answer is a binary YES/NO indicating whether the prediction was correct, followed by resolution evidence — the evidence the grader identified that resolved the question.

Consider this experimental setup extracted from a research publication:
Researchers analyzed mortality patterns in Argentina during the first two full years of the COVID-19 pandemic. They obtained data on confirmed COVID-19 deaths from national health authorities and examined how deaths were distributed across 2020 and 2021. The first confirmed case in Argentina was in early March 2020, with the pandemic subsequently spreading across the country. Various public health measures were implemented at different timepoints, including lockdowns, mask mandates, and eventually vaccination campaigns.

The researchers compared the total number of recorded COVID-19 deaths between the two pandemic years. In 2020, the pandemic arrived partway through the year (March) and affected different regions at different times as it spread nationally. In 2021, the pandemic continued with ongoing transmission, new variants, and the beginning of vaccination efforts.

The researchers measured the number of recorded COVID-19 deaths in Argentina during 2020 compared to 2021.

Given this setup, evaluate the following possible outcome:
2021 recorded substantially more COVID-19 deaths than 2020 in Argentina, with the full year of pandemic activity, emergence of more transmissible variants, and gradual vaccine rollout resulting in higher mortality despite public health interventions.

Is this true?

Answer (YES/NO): YES